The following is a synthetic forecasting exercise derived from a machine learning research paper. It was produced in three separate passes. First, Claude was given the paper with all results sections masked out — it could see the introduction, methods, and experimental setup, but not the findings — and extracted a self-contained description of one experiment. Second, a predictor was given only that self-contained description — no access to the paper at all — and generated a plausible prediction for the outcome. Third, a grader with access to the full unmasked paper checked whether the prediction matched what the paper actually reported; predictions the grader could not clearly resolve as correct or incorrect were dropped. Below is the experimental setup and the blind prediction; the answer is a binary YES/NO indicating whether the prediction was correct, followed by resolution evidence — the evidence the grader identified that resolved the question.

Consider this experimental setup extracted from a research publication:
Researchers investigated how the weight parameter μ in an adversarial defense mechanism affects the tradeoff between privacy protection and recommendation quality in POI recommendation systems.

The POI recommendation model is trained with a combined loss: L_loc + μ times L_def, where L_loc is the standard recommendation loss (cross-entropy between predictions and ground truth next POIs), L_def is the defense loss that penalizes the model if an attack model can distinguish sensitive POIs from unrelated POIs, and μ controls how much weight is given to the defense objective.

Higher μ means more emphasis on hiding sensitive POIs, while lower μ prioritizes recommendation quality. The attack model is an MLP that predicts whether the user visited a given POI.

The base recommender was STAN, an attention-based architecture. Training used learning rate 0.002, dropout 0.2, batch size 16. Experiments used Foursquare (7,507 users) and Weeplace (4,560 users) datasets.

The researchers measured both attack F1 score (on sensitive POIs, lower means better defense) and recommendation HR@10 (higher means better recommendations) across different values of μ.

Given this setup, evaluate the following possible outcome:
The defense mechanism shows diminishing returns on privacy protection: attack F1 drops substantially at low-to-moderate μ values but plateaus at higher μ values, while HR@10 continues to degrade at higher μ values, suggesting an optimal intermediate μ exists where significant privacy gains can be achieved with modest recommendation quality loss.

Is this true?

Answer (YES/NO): NO